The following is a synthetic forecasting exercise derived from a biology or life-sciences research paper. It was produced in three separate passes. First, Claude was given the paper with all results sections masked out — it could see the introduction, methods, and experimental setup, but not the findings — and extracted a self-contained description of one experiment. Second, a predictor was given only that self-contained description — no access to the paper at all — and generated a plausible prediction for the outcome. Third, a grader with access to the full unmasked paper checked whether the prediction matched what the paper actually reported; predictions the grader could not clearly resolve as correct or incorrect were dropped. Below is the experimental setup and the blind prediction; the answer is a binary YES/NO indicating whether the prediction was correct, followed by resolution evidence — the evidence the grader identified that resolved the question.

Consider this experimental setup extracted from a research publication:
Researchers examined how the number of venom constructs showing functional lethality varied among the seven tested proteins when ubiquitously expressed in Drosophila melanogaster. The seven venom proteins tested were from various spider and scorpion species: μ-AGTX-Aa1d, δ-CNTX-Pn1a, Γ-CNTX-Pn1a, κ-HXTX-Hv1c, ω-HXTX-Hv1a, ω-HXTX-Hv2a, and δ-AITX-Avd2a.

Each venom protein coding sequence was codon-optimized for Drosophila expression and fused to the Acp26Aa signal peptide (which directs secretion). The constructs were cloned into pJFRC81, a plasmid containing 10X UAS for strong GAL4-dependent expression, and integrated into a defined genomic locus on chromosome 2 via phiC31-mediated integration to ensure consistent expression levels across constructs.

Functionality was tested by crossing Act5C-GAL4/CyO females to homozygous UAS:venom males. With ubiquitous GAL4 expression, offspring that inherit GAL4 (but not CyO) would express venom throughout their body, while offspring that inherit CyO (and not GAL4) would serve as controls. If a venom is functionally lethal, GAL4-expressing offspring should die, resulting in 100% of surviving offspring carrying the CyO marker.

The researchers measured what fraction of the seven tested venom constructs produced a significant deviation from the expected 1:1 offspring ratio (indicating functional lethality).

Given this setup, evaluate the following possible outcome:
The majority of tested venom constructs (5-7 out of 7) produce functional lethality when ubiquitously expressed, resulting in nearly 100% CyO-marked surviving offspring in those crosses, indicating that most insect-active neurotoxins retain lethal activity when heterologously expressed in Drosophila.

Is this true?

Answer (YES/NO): YES